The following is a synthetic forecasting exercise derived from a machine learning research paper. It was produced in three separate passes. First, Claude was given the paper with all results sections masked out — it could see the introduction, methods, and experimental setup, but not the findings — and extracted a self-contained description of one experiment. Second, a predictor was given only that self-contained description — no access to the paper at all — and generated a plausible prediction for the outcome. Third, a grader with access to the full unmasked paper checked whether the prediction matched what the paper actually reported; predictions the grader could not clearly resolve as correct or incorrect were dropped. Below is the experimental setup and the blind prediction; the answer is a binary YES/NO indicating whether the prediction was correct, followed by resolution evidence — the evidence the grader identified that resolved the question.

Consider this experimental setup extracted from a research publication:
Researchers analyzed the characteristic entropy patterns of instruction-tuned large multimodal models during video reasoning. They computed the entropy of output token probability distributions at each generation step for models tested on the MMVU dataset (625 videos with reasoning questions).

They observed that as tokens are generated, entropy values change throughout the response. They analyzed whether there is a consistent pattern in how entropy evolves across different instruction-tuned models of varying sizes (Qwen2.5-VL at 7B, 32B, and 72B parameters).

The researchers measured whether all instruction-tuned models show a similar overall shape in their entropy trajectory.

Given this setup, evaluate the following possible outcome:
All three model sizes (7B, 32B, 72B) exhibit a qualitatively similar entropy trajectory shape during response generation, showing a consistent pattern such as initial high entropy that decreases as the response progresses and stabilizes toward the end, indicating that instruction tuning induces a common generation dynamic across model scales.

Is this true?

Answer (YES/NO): NO